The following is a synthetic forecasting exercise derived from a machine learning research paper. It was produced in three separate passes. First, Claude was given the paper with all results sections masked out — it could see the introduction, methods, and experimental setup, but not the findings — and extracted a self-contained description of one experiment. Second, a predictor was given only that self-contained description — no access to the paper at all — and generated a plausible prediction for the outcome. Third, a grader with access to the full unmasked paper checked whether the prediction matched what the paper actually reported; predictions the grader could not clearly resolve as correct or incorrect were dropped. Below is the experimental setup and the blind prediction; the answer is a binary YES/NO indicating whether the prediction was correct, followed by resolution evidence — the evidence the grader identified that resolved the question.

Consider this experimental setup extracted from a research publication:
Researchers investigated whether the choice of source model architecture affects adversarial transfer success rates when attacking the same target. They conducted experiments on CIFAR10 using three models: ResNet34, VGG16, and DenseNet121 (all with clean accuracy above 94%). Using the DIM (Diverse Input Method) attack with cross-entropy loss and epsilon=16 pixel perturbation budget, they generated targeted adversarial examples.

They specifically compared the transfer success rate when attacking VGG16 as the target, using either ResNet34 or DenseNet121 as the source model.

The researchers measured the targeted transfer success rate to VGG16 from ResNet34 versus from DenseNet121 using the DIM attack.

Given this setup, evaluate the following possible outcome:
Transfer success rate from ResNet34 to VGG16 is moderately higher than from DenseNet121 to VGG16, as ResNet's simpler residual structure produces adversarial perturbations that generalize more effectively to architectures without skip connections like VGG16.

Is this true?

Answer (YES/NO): YES